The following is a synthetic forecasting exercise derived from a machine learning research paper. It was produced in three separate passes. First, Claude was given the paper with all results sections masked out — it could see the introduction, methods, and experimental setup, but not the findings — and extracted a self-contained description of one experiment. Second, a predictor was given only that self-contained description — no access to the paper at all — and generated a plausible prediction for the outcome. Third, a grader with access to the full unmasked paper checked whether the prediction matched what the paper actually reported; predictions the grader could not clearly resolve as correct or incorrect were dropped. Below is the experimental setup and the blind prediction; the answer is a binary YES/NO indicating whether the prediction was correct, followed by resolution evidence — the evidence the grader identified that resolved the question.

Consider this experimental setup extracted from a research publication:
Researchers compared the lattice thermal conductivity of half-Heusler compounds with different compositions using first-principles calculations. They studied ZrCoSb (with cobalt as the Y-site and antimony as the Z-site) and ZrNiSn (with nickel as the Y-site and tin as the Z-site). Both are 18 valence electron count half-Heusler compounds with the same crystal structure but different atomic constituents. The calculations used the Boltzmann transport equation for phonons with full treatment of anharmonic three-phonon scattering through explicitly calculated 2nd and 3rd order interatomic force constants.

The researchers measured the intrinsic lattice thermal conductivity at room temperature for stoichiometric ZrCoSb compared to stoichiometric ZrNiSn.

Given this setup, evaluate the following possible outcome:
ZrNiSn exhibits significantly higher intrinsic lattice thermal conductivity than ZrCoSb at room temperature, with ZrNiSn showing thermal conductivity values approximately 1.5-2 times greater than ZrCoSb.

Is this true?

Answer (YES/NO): NO